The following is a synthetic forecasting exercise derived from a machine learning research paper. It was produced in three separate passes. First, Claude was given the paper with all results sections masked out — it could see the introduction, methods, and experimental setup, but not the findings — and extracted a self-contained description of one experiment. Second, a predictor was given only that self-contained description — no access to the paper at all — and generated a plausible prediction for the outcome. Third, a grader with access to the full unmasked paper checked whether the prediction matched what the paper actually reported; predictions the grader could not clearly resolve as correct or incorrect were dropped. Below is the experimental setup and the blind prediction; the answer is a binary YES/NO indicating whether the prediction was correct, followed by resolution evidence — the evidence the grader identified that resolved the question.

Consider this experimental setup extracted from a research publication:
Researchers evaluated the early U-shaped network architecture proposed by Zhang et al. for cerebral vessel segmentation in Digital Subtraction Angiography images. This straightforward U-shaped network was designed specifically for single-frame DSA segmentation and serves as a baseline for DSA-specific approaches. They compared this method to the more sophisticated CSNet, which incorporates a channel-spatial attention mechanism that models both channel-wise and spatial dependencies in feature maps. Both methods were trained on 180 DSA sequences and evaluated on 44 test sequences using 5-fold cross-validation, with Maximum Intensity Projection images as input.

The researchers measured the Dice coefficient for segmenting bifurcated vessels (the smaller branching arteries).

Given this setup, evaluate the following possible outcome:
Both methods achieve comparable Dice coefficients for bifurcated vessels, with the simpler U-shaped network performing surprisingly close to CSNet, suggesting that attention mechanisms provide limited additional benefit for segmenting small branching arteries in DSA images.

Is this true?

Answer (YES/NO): NO